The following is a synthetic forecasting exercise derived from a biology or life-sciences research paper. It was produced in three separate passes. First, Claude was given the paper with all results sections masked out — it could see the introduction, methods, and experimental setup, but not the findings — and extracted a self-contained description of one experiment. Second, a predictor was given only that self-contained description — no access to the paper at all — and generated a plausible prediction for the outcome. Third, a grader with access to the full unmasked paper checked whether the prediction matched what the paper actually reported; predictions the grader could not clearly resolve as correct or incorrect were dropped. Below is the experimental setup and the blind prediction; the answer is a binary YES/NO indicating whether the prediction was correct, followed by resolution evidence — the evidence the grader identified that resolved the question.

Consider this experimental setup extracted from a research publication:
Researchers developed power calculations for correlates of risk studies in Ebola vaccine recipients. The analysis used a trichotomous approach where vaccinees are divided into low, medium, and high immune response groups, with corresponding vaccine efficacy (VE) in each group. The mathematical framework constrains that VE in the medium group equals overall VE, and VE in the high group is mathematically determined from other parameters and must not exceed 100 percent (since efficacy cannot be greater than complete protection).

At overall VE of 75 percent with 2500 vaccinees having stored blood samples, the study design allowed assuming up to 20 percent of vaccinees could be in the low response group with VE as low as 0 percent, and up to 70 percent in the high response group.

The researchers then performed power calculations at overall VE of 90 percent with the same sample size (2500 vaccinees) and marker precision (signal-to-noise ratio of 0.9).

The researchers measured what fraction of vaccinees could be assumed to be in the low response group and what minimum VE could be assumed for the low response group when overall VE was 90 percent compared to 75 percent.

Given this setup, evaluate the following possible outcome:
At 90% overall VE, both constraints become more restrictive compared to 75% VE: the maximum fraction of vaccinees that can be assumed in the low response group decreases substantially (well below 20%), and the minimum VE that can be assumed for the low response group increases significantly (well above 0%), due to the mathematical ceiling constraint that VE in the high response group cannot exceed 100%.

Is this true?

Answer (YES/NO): YES